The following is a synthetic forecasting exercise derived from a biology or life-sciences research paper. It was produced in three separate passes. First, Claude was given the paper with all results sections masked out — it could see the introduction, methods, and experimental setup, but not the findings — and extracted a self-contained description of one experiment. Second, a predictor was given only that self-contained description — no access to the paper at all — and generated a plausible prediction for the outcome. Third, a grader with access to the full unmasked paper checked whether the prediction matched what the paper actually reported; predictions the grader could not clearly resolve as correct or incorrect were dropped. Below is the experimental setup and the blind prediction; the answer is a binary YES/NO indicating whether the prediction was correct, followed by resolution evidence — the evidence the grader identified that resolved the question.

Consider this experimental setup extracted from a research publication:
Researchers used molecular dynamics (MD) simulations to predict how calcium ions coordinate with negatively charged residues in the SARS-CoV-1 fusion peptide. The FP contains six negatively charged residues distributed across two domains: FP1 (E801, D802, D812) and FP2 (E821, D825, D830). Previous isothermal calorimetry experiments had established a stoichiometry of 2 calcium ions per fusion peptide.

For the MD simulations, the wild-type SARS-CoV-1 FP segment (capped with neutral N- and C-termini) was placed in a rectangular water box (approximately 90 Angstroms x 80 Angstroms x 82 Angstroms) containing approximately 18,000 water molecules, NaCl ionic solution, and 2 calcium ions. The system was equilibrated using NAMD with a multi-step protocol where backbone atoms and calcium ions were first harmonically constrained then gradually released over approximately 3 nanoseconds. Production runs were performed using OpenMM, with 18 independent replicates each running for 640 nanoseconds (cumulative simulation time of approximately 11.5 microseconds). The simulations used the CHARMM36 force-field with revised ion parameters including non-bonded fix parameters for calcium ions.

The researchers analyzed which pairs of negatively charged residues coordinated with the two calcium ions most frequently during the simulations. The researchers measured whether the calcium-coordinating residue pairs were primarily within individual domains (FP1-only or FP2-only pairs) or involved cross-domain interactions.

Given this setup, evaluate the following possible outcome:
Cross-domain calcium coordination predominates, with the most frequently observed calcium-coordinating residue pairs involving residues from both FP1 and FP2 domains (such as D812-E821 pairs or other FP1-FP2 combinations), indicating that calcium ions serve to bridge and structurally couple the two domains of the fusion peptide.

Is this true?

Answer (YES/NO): NO